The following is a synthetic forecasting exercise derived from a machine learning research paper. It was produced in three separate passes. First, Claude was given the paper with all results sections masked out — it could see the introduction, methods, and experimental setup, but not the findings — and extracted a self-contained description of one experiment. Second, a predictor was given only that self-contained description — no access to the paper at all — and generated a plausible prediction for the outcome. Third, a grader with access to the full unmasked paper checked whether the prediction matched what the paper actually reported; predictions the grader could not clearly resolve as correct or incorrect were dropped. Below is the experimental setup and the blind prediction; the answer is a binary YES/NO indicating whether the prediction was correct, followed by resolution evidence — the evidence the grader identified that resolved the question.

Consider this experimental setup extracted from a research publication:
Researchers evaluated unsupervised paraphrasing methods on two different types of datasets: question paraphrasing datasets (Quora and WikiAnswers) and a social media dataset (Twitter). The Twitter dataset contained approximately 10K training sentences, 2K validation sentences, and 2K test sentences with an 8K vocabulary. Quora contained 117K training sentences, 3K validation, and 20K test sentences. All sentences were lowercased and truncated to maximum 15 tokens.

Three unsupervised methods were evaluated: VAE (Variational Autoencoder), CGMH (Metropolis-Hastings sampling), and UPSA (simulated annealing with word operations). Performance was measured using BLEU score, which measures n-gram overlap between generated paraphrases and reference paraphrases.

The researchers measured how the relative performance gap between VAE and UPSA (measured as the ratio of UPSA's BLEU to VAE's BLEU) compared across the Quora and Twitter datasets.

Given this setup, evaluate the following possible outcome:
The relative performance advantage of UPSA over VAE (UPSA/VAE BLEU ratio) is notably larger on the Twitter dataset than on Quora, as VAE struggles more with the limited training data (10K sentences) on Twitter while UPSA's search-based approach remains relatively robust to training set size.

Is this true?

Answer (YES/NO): YES